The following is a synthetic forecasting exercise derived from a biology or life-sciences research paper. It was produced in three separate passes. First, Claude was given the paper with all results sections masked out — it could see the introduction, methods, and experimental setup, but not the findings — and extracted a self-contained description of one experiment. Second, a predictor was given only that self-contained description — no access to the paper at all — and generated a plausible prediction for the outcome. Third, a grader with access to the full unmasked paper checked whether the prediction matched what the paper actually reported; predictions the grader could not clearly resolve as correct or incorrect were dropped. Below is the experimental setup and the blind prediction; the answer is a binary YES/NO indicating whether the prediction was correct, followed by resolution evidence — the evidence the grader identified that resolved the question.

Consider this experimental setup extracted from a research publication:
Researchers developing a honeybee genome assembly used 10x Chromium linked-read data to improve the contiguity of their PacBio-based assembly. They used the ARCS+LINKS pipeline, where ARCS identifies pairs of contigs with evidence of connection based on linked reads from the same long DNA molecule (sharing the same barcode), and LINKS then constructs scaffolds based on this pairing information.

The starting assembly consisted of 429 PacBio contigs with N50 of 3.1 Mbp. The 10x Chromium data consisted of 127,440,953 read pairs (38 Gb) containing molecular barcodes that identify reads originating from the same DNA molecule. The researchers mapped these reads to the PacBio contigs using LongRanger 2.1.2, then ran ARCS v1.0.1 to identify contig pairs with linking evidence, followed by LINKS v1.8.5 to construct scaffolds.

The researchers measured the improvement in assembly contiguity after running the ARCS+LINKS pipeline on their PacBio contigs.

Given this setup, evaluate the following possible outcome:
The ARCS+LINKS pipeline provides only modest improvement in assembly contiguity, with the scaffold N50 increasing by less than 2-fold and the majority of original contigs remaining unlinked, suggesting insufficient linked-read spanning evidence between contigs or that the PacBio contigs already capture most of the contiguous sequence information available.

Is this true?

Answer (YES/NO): NO